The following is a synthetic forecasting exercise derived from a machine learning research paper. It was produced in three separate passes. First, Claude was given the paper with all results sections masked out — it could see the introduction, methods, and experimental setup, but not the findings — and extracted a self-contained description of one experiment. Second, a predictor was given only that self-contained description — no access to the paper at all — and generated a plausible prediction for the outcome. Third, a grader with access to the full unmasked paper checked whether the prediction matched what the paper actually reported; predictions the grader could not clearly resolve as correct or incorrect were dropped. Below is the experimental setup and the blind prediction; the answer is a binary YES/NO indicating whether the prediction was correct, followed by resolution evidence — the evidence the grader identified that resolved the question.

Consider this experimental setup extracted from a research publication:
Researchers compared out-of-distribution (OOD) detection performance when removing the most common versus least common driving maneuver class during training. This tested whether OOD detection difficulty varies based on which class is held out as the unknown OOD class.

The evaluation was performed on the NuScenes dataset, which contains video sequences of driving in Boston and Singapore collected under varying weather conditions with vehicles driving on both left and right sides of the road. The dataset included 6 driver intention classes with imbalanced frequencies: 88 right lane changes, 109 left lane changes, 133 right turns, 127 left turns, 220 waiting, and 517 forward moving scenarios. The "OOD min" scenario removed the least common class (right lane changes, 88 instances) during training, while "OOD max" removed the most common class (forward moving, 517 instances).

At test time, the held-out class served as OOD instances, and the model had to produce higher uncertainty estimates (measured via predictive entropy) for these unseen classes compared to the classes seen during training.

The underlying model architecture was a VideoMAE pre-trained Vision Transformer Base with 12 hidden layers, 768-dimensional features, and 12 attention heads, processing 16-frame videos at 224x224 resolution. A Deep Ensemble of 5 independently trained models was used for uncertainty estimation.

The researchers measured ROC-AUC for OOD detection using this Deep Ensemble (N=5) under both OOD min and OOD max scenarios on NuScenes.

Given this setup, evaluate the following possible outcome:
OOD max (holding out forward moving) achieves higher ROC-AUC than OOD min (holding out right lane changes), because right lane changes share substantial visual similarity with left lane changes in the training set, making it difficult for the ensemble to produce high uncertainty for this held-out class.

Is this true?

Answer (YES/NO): YES